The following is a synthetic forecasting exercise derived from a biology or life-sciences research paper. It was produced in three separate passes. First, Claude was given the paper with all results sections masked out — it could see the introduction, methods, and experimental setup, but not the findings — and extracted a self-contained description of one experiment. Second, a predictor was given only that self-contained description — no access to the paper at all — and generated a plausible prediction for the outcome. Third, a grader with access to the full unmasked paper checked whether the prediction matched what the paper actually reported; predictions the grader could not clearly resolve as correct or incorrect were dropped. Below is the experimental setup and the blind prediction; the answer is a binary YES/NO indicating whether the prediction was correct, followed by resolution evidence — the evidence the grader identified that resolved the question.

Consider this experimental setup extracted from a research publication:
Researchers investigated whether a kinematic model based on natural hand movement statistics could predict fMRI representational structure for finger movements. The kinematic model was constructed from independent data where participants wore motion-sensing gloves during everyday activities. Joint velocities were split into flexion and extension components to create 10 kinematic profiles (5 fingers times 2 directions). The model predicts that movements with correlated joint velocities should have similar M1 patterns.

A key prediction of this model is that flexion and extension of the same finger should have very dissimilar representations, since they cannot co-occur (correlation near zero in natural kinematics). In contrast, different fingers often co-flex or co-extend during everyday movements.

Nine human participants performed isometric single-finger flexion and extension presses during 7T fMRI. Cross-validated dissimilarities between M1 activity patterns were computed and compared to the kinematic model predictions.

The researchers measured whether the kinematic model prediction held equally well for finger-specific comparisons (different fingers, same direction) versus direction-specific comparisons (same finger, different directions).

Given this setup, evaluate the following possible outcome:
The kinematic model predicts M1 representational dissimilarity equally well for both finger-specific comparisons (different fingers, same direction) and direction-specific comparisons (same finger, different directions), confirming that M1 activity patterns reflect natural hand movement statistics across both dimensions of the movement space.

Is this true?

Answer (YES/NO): NO